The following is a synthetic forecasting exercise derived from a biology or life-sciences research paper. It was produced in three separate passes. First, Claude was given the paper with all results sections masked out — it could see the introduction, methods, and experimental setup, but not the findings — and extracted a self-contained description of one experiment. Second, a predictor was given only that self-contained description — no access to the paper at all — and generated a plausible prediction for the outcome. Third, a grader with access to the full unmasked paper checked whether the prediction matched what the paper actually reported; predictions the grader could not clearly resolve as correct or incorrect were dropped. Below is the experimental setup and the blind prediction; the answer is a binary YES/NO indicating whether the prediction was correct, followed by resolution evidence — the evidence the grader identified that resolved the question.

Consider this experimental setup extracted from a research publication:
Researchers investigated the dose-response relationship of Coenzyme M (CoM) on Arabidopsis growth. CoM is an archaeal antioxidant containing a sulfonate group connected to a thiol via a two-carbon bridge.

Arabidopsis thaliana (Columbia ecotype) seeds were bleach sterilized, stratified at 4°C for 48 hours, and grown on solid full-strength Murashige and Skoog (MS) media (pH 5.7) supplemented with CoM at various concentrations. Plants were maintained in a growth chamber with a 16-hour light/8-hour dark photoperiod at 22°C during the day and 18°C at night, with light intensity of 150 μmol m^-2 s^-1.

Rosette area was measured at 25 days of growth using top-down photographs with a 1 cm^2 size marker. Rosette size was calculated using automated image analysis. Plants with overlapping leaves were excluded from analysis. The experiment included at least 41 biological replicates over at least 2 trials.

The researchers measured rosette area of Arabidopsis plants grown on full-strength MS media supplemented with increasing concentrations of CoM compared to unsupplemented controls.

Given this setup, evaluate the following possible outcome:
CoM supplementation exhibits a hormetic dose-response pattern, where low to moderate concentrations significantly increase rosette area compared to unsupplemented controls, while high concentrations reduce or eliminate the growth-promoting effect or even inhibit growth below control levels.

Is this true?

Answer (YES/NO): YES